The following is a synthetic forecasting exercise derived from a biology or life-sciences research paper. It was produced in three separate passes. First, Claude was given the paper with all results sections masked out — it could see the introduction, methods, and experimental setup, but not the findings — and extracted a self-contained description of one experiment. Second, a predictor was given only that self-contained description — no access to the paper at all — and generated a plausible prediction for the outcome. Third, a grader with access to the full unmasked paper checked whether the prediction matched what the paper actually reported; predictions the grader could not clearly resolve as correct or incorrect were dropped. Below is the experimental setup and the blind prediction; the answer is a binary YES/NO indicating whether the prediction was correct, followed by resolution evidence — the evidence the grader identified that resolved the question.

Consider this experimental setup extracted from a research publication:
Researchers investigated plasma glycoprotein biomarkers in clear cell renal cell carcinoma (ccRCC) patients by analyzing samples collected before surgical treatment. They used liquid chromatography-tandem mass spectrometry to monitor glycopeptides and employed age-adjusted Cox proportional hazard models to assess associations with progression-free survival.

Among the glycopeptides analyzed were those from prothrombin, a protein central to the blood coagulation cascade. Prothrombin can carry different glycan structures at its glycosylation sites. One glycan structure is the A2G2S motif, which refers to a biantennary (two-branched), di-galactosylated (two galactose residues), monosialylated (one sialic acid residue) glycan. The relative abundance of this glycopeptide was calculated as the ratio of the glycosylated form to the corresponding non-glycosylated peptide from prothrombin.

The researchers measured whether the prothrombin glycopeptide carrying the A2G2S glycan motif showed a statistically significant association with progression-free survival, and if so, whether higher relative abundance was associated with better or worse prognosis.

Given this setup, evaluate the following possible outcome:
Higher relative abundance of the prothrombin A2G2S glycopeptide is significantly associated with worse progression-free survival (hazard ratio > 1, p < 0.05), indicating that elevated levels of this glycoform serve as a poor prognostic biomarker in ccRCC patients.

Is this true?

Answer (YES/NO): YES